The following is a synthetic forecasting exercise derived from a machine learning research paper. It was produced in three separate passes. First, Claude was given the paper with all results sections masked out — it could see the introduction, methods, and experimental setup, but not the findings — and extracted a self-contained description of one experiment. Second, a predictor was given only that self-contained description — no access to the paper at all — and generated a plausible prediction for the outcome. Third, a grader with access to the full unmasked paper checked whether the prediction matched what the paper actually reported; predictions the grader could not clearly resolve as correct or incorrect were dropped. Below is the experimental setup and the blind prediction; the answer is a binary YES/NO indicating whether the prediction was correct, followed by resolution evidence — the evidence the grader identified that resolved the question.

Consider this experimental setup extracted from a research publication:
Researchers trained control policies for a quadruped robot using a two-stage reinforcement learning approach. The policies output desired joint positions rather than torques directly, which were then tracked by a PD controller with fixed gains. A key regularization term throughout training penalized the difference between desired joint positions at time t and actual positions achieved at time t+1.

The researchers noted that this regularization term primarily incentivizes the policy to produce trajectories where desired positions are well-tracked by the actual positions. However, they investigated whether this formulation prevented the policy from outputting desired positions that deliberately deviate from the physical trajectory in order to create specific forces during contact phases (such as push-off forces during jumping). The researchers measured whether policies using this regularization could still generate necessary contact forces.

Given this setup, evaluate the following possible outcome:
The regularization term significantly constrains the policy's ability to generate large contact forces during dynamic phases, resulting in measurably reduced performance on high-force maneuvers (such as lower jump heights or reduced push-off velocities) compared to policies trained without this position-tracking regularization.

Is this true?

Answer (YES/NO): NO